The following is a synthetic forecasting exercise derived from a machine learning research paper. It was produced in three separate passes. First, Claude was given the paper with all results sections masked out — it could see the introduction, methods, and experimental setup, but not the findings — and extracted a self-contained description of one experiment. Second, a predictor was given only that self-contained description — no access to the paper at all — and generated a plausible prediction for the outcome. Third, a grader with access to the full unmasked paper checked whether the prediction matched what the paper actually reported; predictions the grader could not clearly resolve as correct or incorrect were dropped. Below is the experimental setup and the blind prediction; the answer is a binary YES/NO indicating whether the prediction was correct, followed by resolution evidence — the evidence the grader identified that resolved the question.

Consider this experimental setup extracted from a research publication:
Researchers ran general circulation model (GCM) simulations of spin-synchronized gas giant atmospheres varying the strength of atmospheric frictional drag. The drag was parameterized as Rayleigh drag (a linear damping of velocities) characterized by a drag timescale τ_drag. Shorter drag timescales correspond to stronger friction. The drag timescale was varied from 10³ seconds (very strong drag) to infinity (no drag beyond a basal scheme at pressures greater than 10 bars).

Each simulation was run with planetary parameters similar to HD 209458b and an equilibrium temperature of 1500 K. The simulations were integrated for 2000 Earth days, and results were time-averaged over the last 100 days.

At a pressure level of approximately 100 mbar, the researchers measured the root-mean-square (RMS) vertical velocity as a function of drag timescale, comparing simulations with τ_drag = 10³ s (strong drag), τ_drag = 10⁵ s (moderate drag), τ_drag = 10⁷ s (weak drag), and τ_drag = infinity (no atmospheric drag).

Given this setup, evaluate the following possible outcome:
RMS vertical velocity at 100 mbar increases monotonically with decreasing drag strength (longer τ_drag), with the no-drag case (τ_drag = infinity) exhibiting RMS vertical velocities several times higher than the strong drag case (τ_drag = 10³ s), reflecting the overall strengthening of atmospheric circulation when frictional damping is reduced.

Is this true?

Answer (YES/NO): NO